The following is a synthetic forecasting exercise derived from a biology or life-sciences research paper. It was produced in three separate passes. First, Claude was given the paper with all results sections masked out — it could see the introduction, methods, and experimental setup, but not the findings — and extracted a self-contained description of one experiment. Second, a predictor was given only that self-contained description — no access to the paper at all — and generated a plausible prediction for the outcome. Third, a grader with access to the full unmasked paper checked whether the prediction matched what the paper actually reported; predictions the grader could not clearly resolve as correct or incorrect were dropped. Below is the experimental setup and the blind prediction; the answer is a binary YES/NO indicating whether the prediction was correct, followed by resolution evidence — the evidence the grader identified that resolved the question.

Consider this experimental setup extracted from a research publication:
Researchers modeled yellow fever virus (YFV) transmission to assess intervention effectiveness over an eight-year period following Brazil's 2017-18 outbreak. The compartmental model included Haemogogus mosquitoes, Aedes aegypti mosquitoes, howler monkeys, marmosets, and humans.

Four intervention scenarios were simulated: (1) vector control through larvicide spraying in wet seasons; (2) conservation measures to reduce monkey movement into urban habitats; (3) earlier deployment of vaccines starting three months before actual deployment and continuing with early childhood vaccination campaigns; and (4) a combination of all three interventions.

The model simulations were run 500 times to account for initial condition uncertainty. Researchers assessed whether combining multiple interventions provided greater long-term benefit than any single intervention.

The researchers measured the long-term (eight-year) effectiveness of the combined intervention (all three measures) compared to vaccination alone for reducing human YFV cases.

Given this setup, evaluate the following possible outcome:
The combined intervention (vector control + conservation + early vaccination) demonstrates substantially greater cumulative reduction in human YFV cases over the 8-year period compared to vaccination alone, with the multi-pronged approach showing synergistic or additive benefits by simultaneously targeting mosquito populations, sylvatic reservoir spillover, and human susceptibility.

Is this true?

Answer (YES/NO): YES